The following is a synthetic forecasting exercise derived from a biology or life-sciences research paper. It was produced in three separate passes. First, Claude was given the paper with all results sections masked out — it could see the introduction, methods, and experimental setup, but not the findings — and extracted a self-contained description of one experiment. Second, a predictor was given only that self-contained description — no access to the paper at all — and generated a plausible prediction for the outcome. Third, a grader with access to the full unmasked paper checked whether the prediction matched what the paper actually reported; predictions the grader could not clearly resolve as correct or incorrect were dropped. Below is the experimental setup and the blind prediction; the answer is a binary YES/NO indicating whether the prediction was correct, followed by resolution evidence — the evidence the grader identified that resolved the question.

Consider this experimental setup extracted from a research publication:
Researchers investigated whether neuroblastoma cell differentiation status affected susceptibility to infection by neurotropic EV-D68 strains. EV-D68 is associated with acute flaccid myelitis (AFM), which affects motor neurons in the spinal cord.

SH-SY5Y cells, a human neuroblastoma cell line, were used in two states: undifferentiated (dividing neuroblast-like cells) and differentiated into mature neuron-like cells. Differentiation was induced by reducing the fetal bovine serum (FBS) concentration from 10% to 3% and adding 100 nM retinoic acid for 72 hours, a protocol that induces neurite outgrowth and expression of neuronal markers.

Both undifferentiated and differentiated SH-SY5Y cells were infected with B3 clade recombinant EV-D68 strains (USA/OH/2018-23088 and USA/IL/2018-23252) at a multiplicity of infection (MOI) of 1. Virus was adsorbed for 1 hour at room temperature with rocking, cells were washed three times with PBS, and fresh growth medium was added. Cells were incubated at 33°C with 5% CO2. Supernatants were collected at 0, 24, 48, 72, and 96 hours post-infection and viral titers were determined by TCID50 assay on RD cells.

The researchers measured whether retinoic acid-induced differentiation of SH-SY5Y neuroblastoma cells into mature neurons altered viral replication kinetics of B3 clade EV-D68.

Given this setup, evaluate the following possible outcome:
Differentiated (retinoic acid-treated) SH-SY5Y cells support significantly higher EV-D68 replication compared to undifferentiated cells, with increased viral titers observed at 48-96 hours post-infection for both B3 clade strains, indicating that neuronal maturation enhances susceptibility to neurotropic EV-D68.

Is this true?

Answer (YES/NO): NO